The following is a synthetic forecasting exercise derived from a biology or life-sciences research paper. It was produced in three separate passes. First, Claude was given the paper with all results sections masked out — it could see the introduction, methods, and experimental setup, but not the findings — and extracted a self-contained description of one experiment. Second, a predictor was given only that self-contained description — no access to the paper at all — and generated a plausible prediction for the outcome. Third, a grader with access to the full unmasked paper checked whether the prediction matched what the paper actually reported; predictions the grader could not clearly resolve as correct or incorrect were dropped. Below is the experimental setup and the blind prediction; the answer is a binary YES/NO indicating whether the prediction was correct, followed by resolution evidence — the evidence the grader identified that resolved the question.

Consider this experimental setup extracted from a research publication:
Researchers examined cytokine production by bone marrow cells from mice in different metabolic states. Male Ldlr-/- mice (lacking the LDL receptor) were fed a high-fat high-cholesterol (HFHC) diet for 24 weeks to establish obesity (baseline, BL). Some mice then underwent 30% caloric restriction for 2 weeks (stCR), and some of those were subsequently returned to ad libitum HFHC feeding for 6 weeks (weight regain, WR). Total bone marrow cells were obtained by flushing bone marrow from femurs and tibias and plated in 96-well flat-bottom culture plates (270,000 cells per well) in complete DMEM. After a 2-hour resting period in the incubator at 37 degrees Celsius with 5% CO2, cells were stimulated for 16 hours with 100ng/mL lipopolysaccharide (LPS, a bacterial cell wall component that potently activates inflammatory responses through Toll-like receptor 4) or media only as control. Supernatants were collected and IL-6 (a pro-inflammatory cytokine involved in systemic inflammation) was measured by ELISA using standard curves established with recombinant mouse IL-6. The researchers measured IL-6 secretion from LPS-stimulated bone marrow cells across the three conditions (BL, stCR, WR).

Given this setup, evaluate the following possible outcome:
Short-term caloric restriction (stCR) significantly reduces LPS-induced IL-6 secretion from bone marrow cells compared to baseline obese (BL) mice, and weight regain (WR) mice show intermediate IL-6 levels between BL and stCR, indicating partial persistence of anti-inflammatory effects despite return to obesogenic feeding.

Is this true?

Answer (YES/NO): YES